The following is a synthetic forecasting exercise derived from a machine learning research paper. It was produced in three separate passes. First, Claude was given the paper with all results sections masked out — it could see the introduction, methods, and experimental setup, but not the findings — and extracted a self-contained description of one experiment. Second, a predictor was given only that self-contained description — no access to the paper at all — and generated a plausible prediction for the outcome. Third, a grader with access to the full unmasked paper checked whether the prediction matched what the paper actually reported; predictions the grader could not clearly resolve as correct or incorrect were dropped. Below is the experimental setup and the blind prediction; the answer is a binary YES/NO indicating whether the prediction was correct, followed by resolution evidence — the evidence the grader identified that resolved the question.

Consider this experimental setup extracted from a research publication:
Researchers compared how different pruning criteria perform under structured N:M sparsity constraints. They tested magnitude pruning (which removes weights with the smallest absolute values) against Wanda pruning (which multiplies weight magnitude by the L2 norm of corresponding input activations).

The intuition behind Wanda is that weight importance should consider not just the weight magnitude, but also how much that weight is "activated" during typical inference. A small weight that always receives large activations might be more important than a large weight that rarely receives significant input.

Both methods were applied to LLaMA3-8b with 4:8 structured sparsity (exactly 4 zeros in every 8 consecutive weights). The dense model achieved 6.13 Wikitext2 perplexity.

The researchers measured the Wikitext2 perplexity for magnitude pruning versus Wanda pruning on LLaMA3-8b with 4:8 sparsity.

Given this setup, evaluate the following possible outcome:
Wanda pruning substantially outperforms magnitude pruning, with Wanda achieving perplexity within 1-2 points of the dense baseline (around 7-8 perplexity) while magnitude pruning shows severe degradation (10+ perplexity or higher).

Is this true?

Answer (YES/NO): NO